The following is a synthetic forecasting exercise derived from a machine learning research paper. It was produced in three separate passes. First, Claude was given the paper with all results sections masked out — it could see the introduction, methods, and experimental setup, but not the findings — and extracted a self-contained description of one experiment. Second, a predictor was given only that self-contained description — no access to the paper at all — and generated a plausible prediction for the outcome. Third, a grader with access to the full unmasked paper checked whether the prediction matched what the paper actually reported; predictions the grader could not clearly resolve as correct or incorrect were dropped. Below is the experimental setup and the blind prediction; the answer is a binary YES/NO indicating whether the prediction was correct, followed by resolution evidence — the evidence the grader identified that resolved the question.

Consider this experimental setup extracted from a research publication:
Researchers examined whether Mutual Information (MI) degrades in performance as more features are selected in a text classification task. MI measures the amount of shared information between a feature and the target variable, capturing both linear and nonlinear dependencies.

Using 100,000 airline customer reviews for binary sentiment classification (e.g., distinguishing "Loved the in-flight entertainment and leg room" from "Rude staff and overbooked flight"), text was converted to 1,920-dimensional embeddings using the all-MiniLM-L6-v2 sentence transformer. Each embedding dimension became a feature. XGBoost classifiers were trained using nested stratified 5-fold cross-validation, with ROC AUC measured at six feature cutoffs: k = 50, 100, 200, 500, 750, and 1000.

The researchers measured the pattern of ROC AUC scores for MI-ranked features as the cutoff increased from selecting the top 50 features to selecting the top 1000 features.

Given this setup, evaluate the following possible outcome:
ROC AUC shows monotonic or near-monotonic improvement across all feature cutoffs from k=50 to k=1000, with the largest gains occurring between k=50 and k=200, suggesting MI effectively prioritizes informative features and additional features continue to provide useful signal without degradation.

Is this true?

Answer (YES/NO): NO